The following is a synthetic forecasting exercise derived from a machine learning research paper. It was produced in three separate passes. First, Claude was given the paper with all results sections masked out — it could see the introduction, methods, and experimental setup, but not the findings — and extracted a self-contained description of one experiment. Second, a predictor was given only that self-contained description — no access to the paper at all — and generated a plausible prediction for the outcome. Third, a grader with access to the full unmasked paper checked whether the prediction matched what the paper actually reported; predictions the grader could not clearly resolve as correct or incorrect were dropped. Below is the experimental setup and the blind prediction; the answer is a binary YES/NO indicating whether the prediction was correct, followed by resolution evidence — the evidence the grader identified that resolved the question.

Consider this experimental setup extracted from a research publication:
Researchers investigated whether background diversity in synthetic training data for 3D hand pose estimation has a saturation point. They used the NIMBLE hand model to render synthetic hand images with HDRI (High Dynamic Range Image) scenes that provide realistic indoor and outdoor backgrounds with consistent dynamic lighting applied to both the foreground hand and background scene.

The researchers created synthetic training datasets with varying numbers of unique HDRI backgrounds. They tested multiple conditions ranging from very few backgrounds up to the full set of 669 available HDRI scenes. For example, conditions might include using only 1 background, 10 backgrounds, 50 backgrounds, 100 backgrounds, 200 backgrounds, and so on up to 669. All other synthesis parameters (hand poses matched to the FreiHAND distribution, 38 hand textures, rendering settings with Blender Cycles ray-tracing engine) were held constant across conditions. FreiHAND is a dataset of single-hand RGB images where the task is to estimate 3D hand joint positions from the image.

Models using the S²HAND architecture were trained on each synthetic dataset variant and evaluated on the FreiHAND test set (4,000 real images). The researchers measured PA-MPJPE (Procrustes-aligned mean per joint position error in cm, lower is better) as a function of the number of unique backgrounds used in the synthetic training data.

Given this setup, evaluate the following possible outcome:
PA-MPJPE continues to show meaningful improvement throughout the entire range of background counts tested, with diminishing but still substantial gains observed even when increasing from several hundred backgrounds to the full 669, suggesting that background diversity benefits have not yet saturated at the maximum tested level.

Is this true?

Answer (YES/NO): NO